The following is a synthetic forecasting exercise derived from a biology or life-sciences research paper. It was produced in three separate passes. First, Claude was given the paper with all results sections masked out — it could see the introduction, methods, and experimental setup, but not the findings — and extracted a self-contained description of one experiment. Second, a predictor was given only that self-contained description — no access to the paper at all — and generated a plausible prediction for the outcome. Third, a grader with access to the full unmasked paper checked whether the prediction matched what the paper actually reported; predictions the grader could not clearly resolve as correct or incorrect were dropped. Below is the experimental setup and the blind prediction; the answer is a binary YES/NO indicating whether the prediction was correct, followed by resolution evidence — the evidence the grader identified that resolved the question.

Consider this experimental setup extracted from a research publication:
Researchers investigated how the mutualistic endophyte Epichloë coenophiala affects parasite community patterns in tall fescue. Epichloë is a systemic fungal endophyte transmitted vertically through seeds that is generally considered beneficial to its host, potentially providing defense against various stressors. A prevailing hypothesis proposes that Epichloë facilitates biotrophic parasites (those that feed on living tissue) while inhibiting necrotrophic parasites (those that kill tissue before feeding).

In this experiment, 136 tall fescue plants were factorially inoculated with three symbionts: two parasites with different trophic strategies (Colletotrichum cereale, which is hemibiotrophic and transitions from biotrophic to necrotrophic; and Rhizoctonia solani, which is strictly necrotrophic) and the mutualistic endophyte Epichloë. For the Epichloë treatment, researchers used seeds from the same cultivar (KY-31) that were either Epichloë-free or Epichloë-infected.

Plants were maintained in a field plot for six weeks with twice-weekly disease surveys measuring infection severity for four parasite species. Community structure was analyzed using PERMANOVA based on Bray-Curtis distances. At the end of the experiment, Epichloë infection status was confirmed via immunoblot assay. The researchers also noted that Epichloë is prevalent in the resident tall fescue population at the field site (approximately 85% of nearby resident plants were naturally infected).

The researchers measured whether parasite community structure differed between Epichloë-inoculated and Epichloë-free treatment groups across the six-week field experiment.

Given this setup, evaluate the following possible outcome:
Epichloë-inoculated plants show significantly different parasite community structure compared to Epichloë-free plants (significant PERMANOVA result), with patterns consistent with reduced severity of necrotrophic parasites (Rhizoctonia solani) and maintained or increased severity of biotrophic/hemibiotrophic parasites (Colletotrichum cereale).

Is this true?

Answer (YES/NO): NO